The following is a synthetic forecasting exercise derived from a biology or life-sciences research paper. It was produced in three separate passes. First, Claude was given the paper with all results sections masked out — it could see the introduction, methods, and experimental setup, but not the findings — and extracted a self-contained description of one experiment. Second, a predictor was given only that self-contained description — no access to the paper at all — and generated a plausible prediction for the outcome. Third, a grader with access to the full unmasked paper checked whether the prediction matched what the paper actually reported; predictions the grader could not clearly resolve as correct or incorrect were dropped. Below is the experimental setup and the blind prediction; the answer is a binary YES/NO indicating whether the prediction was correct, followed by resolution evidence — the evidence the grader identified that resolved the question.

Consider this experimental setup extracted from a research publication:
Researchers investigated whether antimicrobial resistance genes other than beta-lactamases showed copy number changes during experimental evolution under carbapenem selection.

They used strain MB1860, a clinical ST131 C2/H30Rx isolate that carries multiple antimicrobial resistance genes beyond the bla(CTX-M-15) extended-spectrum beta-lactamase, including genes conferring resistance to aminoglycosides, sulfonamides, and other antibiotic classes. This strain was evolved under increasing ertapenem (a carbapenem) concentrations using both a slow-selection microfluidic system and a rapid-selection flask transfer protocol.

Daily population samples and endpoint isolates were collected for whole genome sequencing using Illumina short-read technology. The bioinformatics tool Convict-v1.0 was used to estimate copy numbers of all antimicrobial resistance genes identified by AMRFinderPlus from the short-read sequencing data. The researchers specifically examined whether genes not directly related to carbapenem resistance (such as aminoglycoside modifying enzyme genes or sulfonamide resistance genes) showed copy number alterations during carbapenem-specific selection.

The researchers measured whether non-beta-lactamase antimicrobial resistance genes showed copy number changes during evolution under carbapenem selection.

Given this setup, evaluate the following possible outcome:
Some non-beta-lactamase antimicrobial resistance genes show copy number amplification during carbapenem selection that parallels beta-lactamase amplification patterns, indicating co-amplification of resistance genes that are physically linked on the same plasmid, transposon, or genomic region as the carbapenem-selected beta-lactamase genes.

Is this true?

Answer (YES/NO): NO